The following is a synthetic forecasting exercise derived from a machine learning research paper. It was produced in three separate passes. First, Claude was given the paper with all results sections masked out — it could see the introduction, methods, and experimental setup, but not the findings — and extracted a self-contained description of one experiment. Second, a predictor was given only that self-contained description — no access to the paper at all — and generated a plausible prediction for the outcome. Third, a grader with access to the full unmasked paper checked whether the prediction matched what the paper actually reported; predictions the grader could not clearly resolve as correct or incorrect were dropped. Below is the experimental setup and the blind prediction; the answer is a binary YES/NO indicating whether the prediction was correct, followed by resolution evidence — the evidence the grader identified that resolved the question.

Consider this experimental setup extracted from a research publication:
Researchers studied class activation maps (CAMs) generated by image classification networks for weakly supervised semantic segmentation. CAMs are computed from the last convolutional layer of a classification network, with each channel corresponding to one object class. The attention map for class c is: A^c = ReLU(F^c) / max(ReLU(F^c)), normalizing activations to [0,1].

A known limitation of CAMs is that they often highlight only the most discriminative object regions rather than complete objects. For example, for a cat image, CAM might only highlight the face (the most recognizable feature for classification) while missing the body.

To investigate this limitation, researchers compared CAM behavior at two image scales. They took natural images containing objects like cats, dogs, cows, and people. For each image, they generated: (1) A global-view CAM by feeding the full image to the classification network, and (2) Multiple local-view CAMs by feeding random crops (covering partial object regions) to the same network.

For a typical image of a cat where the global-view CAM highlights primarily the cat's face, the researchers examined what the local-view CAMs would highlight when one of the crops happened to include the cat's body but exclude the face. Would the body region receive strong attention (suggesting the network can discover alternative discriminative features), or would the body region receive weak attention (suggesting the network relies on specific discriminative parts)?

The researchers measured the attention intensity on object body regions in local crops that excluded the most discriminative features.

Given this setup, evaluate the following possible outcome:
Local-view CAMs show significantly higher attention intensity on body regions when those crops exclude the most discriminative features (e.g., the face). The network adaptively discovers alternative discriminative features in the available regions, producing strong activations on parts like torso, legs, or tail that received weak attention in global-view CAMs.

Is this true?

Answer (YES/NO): YES